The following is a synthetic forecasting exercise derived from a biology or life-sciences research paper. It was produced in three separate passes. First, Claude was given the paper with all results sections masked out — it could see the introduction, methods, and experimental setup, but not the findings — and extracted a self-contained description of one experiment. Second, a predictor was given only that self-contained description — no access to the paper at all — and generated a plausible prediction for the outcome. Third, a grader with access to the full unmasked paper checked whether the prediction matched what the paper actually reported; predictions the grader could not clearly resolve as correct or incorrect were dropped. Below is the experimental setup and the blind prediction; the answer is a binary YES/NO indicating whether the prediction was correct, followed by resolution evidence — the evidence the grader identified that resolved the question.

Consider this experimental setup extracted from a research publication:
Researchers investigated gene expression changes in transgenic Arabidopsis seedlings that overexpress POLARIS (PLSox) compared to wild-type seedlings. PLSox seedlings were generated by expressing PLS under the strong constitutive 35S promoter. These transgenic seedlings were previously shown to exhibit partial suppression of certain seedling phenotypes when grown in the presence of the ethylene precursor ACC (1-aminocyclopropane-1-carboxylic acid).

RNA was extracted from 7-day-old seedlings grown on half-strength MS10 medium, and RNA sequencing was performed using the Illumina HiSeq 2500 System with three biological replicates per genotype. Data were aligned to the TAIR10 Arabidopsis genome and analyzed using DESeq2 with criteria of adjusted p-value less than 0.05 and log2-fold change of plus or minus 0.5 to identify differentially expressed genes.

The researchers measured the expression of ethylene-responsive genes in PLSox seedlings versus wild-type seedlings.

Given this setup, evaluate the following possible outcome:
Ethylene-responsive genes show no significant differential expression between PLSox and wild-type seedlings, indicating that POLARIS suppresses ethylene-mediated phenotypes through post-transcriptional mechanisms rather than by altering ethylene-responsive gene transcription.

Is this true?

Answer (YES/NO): NO